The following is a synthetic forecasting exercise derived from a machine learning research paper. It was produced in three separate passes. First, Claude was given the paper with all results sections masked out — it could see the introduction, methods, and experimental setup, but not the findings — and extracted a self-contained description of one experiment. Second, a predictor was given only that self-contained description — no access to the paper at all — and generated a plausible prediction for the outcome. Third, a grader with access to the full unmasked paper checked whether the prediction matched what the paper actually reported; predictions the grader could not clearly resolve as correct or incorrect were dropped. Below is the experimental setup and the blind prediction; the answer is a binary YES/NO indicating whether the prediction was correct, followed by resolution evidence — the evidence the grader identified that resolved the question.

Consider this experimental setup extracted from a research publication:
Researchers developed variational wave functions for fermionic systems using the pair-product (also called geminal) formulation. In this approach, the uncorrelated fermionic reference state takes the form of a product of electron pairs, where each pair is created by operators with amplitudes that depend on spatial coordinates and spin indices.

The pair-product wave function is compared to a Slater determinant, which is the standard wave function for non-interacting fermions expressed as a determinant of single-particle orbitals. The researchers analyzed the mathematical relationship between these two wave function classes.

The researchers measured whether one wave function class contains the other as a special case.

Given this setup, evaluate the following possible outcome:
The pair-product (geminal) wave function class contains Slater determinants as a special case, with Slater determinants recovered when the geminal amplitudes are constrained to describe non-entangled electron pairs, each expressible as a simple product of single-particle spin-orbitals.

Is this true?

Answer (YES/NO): YES